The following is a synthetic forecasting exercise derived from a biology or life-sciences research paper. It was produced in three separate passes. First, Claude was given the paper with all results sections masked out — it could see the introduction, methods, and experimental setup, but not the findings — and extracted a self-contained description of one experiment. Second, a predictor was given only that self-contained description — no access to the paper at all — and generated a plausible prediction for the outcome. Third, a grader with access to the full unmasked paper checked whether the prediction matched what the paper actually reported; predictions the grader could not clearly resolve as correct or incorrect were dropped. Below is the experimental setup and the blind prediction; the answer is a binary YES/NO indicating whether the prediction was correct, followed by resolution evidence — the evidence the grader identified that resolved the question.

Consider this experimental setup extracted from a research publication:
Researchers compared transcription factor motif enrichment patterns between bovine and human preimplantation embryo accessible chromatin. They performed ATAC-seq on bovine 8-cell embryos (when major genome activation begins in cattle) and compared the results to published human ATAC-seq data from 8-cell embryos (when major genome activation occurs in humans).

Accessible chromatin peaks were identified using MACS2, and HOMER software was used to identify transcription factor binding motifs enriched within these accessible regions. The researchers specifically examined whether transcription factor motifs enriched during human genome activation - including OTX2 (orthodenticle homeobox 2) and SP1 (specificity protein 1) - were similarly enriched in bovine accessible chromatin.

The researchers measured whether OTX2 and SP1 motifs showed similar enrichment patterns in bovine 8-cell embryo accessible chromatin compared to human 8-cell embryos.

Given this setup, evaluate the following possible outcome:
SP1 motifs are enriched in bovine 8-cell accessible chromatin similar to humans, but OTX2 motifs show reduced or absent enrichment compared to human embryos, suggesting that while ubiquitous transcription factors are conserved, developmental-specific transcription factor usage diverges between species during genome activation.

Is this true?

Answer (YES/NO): NO